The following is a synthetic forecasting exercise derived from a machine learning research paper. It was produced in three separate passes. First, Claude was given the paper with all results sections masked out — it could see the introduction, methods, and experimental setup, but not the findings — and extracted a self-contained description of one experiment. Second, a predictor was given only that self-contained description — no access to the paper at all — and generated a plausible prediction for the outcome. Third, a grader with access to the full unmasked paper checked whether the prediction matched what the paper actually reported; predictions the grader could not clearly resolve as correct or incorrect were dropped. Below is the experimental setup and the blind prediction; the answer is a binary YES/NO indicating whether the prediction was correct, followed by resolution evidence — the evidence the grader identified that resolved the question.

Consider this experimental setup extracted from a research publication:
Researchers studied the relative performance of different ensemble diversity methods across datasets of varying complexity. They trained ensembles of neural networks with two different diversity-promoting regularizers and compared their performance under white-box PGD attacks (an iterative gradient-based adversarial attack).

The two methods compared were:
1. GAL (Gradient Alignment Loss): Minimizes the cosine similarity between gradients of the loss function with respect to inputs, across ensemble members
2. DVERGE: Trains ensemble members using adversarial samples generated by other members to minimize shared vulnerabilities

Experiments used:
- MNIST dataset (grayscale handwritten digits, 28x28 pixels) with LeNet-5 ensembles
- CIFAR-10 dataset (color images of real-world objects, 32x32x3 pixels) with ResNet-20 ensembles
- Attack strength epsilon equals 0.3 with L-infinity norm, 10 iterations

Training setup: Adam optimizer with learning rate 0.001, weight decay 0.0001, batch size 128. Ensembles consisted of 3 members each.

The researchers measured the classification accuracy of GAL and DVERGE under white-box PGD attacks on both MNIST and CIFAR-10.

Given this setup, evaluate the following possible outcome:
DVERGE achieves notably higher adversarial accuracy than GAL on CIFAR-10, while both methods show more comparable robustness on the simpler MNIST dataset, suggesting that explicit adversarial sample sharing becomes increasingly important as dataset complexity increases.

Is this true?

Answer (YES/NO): NO